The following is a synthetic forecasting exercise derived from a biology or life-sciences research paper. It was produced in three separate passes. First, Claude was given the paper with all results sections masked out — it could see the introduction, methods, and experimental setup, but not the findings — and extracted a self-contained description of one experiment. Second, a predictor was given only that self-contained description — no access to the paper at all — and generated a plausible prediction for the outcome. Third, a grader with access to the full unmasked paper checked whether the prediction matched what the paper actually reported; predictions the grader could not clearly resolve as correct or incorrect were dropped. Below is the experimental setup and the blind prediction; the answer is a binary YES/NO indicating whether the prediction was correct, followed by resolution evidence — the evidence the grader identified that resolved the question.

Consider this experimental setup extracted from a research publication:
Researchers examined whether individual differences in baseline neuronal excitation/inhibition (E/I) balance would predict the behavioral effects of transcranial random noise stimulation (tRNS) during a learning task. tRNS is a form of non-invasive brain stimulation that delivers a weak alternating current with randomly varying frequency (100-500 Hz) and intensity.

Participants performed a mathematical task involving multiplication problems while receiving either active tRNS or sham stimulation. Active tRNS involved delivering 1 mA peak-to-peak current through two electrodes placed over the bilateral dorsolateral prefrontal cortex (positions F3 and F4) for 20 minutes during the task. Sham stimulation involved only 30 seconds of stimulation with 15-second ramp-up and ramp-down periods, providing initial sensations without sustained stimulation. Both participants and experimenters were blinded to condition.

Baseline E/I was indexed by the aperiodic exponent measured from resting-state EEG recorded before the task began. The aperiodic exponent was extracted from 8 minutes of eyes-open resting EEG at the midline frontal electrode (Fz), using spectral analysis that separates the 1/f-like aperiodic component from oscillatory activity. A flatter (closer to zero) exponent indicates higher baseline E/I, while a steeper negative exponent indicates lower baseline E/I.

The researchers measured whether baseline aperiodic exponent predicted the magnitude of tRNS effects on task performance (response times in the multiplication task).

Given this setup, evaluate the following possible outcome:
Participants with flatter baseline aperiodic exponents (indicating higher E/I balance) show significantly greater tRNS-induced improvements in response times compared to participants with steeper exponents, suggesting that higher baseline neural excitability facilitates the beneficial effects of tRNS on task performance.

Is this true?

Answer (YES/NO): NO